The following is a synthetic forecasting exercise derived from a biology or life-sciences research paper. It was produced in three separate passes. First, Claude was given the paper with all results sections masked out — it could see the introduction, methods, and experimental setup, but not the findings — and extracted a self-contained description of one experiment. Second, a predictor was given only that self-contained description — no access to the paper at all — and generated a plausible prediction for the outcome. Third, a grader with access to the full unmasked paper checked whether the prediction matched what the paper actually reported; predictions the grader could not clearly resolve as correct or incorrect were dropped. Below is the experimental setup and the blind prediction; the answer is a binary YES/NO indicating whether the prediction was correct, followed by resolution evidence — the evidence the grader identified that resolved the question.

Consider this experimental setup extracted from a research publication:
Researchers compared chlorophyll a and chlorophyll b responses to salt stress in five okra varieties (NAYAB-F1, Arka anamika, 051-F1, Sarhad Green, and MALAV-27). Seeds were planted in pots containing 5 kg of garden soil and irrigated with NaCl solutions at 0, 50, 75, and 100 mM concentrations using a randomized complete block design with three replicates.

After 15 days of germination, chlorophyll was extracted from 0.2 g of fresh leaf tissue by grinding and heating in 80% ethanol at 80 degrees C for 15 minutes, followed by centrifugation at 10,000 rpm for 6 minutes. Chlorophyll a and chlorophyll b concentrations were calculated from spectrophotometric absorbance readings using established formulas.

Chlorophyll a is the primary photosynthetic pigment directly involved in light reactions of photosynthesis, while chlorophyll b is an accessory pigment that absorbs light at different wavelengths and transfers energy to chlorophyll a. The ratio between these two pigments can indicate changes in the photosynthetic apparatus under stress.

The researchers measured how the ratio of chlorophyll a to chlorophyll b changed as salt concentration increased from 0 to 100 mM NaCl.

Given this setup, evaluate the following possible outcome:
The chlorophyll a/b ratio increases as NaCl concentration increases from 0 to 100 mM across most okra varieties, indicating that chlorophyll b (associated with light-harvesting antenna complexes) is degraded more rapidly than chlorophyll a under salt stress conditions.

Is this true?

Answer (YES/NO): NO